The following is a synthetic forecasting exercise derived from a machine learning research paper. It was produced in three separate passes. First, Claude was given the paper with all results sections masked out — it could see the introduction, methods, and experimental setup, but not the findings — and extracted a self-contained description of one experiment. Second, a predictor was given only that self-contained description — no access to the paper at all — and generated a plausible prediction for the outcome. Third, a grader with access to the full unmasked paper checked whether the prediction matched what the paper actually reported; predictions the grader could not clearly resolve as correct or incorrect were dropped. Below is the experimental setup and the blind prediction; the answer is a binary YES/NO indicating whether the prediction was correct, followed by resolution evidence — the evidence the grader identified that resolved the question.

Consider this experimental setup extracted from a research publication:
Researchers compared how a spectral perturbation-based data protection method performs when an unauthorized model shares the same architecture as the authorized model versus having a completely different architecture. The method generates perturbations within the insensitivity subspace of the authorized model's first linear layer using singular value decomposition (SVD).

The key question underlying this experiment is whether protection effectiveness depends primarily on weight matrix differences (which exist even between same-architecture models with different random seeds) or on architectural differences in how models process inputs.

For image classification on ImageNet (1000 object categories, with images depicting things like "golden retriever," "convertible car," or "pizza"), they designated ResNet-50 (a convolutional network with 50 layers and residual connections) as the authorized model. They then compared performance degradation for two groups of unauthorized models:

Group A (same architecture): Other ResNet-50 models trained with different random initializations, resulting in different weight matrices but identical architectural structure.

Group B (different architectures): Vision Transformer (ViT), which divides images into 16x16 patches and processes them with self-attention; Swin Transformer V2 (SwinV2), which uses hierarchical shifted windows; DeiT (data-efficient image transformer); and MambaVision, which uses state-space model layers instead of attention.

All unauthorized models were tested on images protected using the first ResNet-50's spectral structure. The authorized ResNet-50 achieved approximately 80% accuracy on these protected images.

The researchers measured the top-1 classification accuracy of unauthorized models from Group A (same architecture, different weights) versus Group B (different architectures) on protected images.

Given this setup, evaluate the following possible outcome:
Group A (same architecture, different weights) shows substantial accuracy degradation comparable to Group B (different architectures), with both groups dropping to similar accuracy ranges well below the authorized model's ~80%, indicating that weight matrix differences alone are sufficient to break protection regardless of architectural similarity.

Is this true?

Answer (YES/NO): YES